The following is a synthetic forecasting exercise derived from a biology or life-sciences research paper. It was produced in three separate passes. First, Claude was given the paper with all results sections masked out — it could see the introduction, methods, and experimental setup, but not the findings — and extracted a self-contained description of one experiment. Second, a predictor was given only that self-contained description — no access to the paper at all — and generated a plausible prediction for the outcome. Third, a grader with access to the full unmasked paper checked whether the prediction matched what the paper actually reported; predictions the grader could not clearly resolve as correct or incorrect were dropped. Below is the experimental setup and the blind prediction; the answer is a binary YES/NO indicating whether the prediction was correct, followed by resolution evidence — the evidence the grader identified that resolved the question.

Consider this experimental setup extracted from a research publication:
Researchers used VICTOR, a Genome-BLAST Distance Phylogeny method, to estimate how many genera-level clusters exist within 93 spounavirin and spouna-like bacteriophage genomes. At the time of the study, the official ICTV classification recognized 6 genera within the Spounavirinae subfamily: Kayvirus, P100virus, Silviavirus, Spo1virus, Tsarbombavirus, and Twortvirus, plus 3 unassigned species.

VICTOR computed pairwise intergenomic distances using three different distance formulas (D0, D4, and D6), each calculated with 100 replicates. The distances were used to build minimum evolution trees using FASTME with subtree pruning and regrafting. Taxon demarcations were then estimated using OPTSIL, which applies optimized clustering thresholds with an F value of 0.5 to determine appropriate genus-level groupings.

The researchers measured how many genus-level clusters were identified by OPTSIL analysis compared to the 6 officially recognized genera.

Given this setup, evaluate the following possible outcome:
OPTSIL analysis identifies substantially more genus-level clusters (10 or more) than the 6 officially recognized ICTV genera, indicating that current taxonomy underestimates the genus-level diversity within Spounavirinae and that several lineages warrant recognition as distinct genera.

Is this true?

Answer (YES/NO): YES